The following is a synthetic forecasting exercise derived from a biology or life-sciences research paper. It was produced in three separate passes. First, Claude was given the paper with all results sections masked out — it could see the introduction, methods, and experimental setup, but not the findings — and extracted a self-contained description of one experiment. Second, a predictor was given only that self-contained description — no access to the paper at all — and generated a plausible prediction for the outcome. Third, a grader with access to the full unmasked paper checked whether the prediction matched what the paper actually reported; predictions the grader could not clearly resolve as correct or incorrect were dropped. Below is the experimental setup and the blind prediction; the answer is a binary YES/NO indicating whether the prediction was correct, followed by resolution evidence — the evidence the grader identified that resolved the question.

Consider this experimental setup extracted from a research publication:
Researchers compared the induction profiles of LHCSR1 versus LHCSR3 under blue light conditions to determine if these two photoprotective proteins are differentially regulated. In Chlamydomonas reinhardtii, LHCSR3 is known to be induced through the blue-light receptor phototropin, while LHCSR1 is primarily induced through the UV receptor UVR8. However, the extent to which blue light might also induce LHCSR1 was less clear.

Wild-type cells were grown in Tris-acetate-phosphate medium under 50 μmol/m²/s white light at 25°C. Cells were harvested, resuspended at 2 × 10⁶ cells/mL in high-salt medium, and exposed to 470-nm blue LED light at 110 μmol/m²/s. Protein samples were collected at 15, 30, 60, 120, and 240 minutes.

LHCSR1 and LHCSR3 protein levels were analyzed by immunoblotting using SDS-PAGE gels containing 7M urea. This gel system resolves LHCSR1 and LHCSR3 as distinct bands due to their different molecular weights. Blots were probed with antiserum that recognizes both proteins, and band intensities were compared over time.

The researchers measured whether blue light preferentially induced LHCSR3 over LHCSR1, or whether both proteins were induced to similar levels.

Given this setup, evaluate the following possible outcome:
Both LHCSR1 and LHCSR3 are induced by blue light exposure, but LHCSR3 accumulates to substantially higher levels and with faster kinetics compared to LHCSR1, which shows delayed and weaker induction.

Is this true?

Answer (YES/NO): NO